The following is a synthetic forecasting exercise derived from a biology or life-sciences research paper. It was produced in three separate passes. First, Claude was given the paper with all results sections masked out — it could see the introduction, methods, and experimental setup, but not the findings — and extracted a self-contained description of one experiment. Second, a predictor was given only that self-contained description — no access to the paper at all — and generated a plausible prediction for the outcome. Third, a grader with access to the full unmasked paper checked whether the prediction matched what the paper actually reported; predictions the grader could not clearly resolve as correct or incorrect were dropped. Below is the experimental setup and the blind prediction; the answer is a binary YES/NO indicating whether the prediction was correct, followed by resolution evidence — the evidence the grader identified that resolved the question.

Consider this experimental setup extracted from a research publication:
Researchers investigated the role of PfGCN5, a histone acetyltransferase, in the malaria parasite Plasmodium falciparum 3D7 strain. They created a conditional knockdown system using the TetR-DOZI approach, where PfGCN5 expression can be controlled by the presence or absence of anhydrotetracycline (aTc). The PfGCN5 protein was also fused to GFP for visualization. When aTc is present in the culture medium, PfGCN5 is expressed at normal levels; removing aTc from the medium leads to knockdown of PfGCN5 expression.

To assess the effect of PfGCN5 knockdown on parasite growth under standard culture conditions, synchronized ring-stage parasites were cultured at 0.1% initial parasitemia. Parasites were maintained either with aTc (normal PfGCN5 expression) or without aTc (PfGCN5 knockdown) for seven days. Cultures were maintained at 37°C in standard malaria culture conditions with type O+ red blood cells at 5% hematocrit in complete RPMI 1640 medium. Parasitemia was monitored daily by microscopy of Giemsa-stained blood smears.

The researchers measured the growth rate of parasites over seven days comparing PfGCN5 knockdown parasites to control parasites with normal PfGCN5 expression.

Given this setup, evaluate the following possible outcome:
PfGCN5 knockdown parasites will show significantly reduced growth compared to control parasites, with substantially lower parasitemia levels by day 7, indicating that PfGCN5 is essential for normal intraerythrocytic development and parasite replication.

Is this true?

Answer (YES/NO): YES